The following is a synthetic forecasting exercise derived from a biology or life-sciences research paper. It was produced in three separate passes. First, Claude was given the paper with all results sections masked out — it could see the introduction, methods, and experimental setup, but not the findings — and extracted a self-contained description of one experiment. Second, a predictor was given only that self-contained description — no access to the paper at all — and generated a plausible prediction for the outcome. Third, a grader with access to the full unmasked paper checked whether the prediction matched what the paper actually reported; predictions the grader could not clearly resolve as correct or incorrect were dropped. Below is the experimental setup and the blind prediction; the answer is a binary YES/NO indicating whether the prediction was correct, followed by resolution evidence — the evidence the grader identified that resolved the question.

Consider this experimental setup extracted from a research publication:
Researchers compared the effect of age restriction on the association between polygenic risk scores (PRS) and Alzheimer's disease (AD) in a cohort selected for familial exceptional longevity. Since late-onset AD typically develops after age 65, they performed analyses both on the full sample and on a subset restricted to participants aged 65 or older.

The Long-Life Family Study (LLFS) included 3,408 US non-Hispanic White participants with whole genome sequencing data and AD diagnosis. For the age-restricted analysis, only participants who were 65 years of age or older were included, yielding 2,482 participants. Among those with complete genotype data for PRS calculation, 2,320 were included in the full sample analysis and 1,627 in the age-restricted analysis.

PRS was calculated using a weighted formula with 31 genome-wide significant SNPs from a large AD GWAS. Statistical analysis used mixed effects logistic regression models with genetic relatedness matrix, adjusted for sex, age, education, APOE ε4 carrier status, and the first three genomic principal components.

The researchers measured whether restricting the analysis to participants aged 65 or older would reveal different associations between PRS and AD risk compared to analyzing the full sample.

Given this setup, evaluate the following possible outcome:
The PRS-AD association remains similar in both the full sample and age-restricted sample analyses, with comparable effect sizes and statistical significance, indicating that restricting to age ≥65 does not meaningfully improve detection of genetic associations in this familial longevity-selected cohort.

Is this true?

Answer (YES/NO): YES